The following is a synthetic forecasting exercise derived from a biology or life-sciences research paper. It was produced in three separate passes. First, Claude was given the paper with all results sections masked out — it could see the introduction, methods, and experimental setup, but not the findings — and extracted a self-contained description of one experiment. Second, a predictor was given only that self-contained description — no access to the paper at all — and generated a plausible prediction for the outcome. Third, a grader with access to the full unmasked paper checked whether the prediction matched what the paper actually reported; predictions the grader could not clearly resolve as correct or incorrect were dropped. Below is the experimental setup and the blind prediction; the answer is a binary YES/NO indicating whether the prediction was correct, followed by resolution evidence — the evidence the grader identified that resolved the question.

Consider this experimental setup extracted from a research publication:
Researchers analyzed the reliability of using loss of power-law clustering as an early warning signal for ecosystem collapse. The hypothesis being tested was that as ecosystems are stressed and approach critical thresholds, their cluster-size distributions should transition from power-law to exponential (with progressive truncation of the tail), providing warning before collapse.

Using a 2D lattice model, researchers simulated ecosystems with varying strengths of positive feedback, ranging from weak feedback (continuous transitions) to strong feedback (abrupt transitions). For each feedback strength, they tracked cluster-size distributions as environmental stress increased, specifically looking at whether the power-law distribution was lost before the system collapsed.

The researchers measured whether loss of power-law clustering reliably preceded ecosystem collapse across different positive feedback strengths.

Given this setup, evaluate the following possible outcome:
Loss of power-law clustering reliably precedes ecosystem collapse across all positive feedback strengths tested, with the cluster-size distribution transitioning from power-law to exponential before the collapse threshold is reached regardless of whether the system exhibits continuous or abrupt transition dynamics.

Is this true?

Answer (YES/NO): NO